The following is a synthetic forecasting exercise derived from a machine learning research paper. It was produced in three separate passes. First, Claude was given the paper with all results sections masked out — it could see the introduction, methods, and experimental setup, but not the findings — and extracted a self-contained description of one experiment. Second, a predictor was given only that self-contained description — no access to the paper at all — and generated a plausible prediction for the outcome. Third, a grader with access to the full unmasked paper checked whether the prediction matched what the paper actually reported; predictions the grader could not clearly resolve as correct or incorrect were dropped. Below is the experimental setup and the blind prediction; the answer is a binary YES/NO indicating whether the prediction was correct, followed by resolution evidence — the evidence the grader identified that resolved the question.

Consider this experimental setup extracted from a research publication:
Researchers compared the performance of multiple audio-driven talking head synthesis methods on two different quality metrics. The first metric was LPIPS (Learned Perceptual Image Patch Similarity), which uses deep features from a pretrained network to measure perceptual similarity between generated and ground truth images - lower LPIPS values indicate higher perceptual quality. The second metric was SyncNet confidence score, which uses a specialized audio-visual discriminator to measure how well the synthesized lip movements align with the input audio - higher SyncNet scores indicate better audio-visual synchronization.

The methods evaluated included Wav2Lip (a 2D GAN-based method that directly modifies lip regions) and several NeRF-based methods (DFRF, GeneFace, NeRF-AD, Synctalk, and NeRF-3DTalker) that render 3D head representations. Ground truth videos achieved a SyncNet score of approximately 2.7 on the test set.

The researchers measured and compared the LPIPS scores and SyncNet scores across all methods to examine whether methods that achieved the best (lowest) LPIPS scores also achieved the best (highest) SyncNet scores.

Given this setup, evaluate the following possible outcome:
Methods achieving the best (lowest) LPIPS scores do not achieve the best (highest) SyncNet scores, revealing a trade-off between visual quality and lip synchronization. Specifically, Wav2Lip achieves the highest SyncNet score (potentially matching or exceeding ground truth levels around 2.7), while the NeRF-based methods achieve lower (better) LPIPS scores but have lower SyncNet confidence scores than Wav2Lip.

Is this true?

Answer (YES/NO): NO